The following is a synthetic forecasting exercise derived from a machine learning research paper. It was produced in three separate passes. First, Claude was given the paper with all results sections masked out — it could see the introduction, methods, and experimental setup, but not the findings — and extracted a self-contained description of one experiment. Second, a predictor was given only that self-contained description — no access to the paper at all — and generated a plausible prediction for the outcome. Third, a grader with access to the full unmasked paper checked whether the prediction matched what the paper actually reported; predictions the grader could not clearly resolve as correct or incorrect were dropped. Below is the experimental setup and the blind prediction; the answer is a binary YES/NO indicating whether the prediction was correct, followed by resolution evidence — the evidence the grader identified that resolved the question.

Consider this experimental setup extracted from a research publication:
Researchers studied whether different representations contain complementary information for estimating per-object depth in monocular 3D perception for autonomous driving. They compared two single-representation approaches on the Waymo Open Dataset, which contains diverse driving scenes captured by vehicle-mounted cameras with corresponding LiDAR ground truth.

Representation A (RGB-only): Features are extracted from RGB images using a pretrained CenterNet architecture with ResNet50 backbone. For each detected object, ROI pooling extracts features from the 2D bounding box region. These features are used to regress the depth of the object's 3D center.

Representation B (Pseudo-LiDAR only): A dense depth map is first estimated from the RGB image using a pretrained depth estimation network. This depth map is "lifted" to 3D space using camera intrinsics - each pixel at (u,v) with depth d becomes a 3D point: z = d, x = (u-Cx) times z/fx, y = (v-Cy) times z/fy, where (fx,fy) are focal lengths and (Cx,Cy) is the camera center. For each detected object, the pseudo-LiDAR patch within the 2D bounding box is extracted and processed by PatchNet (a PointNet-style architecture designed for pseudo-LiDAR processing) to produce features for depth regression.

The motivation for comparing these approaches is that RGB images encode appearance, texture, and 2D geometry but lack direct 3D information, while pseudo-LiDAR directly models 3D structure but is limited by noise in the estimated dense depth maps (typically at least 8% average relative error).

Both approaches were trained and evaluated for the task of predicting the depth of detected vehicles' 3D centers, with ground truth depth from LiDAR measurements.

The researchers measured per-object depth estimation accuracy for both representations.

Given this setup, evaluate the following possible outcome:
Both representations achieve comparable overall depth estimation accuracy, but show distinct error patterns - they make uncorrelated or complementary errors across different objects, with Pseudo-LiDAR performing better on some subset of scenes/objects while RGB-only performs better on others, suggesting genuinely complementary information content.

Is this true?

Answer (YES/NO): NO